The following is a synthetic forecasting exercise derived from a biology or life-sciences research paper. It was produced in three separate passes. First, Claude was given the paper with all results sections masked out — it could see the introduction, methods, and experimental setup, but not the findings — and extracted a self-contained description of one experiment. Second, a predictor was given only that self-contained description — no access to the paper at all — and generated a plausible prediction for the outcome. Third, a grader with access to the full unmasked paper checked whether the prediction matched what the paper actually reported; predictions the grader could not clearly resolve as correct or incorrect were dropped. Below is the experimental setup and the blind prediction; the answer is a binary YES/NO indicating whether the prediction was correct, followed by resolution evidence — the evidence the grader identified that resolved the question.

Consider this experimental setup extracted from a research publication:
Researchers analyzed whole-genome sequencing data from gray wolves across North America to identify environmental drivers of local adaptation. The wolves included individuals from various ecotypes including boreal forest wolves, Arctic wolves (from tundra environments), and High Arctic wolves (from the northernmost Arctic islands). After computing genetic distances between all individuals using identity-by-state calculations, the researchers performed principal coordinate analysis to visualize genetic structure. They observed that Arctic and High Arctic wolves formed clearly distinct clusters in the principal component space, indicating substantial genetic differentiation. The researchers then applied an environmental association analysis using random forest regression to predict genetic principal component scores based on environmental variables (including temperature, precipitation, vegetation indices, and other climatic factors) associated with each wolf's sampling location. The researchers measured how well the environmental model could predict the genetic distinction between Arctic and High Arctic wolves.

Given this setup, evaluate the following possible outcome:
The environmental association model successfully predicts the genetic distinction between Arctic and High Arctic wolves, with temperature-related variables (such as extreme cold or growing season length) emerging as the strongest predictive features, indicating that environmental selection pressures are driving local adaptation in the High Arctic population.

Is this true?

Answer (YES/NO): NO